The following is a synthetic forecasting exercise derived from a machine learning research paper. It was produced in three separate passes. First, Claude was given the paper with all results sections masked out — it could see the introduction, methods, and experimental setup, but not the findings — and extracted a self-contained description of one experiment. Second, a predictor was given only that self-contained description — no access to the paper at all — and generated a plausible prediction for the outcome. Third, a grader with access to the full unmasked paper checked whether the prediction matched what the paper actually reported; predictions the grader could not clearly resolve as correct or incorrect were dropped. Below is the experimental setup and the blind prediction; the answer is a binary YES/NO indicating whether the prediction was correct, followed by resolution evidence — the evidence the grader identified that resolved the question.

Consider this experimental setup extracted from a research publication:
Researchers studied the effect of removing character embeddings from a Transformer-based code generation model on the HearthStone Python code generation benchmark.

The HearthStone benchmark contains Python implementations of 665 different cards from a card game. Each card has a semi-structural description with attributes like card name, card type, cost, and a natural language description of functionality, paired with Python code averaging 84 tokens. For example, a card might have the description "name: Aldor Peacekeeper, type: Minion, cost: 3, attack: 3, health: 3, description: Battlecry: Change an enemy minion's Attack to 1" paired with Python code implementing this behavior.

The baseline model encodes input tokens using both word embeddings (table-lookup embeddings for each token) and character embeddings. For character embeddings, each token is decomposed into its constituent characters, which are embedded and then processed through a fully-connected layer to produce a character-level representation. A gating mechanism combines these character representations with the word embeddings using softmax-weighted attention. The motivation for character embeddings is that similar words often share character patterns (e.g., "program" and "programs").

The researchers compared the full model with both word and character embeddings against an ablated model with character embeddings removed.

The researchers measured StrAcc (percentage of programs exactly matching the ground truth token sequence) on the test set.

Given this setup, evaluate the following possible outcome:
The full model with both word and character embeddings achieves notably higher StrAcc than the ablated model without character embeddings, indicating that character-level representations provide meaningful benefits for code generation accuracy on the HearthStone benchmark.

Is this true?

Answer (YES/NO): YES